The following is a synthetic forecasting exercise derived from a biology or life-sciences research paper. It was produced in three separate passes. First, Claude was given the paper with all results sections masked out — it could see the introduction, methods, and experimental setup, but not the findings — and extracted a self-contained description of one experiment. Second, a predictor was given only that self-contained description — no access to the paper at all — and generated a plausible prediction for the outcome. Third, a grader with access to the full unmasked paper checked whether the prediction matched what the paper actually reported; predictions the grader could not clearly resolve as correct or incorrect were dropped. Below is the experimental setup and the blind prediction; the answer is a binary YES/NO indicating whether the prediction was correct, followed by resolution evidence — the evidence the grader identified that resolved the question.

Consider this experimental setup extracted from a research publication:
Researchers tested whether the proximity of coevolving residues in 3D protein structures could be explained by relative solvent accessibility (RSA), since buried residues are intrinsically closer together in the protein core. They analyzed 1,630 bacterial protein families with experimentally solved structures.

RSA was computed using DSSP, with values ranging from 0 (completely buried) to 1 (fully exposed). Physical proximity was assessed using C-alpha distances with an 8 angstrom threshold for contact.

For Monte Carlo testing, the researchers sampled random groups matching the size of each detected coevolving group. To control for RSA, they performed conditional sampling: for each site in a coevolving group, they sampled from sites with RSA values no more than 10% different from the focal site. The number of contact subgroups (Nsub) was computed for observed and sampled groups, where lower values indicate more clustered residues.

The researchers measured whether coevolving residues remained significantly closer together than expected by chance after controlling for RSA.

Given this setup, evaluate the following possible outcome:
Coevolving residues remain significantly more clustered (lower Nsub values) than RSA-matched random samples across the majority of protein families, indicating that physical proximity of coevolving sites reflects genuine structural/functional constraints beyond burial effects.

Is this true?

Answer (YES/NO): YES